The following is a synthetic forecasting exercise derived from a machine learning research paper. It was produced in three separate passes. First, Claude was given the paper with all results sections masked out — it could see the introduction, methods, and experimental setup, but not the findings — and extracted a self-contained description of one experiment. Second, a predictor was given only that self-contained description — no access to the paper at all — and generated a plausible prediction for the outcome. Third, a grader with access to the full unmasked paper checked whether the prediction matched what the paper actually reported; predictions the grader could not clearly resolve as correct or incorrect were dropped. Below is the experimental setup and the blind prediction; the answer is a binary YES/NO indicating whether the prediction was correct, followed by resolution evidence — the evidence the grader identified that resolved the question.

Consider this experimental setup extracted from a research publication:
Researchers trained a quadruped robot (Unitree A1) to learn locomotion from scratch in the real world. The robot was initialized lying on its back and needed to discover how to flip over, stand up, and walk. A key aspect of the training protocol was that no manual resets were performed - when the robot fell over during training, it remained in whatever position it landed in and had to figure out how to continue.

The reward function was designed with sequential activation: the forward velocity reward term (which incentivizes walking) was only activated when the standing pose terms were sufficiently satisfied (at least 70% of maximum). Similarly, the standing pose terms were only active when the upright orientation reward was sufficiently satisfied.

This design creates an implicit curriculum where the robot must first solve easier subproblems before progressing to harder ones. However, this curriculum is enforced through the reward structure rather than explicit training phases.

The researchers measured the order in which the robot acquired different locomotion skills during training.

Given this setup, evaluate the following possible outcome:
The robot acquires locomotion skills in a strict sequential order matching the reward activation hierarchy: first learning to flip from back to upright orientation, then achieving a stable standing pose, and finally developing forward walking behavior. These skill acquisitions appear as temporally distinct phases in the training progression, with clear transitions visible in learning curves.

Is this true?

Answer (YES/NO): YES